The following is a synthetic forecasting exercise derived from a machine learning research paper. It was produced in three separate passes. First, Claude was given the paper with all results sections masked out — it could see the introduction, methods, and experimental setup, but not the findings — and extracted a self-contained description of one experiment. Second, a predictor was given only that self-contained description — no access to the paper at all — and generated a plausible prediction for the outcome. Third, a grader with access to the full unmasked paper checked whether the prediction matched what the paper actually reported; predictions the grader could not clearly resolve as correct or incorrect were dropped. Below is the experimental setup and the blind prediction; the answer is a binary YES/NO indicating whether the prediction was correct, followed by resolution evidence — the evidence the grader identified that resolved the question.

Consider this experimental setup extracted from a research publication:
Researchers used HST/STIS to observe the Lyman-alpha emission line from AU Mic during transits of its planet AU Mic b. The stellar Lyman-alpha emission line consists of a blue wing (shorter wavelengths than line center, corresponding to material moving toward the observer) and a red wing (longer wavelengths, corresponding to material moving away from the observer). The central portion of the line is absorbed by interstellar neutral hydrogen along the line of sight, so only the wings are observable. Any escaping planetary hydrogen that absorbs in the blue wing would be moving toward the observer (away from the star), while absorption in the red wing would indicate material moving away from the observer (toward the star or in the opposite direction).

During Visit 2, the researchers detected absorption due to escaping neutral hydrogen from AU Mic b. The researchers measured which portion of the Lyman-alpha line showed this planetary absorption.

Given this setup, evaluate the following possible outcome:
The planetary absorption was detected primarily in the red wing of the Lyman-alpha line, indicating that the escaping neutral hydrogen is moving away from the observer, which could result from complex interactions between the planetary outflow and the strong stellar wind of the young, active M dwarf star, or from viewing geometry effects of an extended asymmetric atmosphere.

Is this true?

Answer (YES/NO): NO